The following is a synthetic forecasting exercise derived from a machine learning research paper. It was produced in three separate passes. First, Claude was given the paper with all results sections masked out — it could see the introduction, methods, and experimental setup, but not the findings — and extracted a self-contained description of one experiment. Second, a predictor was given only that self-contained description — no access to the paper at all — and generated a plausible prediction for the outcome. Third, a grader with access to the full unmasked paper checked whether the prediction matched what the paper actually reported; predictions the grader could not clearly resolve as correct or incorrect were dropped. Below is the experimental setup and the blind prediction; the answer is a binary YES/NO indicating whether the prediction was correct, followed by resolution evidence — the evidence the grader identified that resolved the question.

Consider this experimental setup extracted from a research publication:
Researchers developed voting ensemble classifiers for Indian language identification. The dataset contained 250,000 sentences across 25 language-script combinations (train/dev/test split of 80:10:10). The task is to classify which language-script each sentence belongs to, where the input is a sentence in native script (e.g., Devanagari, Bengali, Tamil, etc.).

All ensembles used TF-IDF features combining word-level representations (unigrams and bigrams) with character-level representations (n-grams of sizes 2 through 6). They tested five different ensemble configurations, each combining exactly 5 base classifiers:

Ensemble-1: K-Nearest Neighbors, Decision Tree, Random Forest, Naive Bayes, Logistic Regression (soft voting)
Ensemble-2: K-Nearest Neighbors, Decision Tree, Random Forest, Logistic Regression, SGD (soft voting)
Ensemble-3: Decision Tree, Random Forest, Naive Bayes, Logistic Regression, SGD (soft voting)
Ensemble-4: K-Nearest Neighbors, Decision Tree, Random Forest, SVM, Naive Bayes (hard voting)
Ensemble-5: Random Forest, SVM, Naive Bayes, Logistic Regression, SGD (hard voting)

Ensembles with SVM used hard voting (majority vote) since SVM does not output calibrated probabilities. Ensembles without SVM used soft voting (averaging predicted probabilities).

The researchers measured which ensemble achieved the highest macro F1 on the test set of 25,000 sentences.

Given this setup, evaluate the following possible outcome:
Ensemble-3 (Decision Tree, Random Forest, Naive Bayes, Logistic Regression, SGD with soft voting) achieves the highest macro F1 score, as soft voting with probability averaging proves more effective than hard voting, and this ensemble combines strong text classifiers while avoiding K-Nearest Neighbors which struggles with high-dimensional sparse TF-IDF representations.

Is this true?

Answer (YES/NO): NO